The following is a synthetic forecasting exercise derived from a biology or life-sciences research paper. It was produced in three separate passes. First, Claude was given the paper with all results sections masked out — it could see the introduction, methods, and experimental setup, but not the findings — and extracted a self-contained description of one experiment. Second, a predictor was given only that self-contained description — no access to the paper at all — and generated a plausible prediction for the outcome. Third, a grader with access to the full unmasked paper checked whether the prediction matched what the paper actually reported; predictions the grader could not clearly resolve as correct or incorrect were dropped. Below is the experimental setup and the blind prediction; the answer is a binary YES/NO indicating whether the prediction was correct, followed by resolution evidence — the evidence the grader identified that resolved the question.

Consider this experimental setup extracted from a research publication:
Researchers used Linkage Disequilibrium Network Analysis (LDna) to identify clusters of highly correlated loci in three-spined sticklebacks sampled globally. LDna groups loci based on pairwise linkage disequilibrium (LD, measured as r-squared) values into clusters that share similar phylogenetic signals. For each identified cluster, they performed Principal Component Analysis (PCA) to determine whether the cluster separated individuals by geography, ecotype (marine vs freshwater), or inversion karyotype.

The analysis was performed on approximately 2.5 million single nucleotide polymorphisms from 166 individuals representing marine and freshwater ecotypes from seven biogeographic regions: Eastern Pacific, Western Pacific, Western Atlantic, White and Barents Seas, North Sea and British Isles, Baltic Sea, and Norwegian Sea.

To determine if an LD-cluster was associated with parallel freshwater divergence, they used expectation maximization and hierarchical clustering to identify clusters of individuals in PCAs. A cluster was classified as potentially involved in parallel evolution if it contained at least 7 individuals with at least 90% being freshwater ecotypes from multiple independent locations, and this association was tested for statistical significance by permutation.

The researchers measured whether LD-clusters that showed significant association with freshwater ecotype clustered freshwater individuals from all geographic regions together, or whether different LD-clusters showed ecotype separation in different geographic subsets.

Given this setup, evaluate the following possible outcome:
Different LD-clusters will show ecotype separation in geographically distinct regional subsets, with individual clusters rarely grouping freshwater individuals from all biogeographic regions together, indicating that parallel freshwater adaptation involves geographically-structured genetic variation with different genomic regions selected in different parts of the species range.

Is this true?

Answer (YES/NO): NO